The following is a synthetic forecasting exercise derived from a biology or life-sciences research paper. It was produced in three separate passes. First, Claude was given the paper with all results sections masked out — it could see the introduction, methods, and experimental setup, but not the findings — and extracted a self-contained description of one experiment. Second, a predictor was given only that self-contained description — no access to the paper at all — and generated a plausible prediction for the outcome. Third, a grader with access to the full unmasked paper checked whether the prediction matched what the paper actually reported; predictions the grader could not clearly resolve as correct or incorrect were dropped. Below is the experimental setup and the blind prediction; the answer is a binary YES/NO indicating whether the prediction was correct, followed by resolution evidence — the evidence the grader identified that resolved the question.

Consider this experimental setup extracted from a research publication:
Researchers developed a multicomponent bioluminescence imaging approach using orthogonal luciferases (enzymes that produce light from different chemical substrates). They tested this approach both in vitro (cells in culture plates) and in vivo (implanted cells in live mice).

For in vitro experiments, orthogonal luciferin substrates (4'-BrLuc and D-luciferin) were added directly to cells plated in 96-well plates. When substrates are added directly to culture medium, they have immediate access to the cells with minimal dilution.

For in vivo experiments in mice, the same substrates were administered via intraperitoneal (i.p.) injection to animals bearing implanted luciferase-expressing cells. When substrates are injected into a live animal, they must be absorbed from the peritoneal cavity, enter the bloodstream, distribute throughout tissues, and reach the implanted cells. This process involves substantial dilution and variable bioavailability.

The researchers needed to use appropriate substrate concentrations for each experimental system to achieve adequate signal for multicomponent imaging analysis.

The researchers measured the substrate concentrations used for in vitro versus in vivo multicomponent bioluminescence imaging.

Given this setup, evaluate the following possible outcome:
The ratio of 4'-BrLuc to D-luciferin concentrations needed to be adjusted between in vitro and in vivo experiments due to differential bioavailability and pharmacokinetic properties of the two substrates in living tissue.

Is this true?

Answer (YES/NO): NO